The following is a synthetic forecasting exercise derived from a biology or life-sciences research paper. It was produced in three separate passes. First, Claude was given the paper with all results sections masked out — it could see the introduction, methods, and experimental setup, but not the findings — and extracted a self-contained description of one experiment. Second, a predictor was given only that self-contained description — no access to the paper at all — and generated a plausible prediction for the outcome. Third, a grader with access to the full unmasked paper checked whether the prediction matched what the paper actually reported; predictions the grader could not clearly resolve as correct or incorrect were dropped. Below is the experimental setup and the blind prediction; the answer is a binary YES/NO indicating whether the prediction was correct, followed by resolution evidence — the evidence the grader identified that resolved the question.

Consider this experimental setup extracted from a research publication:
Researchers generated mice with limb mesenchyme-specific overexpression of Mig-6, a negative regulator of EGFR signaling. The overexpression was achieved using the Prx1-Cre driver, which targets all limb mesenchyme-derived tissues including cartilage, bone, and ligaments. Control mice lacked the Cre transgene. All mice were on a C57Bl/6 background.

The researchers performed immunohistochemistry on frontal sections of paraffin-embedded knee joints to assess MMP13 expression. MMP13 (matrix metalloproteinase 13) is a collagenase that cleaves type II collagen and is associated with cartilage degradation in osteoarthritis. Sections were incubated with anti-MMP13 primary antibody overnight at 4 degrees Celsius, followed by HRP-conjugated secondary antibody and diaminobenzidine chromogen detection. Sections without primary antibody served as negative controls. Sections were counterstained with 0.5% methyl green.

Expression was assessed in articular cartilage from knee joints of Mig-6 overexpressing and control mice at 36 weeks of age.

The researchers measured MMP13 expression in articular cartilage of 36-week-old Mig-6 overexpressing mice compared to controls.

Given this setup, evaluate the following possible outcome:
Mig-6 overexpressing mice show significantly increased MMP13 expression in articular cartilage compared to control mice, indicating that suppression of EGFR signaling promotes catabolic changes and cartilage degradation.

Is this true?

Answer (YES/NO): YES